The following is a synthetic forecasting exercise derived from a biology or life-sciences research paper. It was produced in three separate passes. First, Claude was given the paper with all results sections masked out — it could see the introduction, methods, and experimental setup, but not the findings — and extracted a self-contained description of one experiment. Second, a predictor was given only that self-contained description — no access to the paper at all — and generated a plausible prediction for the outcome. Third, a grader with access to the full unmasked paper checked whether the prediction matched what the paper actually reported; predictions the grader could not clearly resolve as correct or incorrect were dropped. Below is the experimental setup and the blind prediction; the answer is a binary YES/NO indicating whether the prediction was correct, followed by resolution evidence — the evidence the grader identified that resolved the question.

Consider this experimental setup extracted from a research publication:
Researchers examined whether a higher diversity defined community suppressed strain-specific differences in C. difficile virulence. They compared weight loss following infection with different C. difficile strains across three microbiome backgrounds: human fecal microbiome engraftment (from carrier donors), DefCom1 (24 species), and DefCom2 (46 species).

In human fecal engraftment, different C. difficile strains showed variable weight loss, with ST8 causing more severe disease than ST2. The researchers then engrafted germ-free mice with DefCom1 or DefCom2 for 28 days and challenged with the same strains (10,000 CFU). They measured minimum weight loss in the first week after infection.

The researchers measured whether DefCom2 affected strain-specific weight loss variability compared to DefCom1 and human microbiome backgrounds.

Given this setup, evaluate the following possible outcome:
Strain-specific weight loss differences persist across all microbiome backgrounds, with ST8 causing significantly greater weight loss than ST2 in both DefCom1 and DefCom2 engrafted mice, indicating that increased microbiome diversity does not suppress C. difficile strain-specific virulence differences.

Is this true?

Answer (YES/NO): NO